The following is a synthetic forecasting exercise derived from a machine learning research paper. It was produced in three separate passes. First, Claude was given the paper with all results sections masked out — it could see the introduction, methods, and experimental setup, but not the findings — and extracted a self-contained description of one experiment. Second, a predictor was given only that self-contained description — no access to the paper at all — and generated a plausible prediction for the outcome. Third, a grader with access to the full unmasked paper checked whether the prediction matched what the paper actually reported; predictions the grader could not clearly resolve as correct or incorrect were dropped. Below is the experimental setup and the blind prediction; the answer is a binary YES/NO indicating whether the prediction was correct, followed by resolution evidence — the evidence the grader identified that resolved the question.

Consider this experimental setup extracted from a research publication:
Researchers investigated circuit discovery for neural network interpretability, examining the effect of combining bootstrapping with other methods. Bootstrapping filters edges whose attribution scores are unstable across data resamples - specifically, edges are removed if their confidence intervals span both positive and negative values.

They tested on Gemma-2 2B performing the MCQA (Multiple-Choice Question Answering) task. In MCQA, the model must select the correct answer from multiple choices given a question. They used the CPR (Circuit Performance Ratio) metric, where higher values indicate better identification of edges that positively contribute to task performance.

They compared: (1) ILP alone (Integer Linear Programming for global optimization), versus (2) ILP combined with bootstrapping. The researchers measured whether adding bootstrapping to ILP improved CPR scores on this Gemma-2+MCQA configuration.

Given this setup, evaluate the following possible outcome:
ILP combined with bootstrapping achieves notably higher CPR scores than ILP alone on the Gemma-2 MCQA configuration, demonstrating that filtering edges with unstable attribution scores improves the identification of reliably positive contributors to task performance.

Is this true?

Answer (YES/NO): YES